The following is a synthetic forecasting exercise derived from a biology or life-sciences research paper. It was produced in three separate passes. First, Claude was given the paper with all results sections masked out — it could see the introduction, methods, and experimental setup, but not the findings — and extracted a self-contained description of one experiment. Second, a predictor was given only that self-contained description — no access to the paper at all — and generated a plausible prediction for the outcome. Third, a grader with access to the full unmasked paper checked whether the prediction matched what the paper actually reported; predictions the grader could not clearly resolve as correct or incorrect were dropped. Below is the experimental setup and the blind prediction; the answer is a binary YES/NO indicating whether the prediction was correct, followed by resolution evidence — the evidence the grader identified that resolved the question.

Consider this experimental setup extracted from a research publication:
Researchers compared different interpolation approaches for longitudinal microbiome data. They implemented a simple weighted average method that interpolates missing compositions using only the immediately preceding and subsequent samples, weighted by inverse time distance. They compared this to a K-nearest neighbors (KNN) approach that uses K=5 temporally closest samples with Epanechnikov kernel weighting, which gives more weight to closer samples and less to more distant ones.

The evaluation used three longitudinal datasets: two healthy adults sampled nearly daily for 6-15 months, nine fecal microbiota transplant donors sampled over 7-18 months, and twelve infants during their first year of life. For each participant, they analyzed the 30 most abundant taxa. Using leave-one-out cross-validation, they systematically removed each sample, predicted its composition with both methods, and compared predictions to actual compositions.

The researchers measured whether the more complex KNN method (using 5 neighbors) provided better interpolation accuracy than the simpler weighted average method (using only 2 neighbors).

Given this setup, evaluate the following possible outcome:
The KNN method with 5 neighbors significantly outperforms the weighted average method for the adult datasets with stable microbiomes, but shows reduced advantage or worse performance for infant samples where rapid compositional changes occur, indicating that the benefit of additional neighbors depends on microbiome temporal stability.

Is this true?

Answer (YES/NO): NO